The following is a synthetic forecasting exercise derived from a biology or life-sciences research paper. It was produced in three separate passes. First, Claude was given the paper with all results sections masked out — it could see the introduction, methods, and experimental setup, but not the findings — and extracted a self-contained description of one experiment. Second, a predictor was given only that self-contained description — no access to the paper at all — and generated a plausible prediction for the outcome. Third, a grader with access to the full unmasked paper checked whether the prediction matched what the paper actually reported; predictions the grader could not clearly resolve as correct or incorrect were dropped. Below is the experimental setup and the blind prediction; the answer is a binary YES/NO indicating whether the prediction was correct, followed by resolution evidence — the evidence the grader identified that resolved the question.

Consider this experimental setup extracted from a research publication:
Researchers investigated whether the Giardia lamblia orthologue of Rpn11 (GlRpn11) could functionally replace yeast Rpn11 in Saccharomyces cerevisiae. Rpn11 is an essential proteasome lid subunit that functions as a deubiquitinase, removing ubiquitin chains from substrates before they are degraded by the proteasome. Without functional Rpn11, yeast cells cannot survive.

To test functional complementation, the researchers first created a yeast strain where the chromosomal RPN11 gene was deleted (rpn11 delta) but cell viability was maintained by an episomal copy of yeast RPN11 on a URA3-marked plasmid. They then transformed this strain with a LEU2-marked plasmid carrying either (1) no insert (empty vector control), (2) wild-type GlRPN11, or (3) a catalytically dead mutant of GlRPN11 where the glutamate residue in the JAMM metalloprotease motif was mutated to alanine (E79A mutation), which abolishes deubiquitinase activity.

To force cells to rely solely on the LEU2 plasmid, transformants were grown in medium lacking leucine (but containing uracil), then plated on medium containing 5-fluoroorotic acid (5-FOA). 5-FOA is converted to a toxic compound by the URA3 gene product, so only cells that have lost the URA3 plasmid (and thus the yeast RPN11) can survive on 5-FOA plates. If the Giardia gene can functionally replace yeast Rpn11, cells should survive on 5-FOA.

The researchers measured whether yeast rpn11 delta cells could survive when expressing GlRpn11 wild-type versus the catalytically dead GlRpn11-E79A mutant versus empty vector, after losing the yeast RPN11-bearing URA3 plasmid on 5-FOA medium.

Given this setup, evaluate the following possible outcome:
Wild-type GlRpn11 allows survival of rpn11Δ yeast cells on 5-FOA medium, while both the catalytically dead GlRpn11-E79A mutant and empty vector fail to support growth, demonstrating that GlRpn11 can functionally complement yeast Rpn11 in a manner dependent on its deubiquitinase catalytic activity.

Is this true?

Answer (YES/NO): NO